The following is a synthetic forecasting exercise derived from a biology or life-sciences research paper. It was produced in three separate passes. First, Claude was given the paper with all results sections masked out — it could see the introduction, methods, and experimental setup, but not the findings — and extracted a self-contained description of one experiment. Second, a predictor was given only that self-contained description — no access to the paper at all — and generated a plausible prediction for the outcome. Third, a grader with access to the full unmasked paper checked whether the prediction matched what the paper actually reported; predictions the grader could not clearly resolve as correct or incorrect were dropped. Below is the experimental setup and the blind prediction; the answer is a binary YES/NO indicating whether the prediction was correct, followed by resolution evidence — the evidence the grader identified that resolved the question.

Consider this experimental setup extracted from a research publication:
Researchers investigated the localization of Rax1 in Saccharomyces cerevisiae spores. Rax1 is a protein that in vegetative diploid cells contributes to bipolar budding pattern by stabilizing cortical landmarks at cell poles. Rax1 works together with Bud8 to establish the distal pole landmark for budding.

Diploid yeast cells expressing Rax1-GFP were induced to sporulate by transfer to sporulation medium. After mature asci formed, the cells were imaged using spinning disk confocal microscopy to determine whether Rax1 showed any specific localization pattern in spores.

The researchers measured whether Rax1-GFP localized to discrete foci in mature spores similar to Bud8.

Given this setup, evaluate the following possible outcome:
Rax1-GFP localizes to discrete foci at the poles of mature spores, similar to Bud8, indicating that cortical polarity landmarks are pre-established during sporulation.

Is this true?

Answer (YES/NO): NO